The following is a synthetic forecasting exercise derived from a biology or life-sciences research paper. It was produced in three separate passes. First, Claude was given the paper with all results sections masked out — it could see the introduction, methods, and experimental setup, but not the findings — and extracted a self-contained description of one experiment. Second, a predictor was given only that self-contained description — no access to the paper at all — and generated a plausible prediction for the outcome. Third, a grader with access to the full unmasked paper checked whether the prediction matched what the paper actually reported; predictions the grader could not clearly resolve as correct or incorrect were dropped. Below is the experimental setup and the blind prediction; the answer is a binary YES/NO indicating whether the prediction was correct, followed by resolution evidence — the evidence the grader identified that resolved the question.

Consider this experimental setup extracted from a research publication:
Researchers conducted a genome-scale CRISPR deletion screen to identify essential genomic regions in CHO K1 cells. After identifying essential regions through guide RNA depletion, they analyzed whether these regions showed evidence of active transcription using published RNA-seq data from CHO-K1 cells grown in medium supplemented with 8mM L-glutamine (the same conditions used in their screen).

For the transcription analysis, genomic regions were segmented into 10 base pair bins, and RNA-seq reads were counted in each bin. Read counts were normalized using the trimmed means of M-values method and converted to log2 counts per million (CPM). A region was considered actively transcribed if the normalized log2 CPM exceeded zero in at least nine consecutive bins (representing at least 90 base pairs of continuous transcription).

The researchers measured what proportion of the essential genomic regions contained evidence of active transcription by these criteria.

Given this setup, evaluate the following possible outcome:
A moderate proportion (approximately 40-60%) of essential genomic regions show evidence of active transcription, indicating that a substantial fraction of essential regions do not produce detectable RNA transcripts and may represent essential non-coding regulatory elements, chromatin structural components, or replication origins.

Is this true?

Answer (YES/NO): NO